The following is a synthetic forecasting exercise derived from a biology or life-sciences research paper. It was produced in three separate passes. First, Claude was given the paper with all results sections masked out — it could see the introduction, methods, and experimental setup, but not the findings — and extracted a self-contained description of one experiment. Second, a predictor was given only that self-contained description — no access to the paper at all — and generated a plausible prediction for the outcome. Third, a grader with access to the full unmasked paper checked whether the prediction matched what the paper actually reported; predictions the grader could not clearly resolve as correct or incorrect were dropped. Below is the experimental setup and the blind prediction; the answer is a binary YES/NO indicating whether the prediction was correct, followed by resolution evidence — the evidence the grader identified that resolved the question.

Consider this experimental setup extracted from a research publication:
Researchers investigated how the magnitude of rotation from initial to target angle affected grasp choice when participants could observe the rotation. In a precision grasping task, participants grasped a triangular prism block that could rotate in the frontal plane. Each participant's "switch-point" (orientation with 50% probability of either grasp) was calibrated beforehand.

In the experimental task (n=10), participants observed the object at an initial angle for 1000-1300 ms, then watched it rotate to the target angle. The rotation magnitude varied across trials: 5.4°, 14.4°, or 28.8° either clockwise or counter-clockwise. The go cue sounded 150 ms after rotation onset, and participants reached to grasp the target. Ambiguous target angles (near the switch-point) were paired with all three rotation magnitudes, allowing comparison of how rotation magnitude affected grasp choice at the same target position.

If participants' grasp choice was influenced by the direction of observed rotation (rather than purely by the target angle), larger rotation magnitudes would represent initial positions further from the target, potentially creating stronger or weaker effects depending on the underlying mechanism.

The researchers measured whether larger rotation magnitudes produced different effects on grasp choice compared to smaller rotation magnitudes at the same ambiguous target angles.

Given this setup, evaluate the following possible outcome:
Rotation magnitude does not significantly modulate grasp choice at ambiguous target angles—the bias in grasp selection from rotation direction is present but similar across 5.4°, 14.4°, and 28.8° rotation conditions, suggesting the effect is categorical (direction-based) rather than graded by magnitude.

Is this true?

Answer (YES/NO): NO